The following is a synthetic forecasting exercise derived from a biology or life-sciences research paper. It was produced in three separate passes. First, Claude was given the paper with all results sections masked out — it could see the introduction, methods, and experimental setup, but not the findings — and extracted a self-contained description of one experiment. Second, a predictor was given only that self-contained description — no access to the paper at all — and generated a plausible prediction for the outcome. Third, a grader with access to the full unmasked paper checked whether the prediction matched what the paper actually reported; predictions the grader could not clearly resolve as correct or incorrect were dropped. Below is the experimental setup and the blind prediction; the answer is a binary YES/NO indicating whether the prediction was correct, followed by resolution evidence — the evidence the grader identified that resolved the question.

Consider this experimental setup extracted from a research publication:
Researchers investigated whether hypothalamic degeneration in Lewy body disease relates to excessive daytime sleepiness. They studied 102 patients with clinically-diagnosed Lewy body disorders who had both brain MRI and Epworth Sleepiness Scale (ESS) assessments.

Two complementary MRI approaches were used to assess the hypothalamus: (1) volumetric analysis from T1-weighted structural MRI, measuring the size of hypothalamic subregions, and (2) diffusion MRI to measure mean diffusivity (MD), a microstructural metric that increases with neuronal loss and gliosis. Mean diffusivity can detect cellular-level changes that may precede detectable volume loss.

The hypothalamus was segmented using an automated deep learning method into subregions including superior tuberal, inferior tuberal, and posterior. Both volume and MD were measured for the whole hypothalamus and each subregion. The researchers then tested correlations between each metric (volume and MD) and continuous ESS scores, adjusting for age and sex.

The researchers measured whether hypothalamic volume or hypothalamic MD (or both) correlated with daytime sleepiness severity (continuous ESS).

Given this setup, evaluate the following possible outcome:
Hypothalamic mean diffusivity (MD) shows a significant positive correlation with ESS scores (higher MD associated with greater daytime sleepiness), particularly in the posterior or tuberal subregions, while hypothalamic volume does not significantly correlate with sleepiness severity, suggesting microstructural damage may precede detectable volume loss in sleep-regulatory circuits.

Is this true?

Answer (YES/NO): YES